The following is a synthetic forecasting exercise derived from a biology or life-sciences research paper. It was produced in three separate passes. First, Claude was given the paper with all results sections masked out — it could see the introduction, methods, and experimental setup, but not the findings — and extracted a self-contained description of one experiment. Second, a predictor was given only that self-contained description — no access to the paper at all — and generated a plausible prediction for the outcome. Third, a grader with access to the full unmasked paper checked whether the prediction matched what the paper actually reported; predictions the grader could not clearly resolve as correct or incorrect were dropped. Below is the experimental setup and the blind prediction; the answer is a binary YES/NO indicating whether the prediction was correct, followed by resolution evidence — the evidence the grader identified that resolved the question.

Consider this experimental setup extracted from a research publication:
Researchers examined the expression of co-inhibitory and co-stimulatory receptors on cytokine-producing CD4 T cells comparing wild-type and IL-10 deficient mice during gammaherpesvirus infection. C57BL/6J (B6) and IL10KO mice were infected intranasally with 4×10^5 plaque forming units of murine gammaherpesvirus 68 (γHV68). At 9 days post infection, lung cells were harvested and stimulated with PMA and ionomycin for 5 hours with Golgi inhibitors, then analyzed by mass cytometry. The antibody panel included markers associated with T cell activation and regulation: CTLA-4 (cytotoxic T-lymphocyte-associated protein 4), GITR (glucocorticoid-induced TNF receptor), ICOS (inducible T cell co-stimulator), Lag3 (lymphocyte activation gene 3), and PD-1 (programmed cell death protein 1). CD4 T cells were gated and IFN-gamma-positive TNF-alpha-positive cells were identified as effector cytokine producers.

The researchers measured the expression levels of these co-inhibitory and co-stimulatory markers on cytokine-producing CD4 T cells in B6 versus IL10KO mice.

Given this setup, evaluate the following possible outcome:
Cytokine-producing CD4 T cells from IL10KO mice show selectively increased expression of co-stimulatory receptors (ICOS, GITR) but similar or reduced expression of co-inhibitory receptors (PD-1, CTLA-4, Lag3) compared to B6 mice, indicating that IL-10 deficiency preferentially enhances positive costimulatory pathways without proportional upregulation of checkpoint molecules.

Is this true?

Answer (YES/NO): NO